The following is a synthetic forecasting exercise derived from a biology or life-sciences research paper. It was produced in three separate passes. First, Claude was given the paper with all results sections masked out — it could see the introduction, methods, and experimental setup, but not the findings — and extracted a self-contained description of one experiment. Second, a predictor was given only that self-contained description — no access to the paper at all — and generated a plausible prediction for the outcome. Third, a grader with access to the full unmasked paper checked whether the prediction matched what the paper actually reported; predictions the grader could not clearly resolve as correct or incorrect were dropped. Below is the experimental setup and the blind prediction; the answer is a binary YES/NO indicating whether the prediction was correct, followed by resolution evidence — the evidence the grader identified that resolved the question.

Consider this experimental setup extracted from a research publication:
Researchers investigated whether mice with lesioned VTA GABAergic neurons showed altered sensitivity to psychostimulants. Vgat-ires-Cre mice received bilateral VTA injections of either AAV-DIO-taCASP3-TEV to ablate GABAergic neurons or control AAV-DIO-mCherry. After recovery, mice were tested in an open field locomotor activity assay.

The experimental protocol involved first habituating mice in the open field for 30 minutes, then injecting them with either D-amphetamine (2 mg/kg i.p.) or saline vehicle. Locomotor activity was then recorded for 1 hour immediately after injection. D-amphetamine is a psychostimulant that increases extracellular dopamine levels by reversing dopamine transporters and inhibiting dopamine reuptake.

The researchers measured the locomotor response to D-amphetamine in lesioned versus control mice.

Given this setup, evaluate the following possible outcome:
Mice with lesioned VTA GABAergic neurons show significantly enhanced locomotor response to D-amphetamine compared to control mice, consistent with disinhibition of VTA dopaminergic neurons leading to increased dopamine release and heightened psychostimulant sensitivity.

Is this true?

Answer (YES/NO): YES